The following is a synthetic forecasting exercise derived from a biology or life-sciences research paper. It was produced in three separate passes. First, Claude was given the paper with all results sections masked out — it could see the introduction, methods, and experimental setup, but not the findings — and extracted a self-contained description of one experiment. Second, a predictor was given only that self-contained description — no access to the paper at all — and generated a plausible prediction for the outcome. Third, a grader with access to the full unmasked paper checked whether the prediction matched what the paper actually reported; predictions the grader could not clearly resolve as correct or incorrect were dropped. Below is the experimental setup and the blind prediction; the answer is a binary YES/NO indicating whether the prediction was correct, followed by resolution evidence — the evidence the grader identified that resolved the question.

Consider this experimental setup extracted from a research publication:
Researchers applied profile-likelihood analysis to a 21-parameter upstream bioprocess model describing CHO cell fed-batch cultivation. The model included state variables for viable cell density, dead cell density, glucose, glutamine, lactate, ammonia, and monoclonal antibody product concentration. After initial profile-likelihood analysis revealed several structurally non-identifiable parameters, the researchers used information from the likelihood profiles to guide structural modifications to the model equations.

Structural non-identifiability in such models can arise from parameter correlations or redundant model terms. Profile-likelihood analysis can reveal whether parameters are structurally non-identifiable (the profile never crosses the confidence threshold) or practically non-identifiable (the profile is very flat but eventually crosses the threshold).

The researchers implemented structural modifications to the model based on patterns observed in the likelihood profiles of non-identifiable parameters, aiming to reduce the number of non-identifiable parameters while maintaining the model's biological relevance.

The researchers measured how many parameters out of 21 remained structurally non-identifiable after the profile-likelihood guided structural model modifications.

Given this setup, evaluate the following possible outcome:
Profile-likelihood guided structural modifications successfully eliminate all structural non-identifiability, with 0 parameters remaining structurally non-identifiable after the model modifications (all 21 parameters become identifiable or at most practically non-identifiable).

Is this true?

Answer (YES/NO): NO